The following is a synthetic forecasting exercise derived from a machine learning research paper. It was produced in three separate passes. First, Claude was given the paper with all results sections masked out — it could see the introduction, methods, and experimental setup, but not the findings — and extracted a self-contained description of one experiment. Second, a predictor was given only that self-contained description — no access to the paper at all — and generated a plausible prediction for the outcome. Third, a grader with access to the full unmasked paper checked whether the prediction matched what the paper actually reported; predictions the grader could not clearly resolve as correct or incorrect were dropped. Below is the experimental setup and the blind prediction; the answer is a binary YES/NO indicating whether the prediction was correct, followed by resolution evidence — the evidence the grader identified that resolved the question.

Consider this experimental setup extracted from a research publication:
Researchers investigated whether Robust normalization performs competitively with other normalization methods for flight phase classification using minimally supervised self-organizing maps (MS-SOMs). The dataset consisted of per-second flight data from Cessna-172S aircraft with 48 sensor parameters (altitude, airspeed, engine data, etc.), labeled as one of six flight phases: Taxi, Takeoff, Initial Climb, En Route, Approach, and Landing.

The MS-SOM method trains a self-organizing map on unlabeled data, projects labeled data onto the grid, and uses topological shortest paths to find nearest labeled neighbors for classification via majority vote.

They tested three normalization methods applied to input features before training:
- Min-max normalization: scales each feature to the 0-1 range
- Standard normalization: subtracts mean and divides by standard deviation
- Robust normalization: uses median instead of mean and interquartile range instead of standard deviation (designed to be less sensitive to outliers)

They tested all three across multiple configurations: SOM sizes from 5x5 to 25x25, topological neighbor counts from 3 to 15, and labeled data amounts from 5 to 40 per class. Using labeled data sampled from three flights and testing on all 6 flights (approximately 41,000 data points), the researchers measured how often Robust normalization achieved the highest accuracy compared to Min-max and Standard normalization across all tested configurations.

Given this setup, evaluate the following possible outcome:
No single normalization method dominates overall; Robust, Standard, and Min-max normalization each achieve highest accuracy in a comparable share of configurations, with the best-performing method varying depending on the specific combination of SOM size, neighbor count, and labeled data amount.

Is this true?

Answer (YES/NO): NO